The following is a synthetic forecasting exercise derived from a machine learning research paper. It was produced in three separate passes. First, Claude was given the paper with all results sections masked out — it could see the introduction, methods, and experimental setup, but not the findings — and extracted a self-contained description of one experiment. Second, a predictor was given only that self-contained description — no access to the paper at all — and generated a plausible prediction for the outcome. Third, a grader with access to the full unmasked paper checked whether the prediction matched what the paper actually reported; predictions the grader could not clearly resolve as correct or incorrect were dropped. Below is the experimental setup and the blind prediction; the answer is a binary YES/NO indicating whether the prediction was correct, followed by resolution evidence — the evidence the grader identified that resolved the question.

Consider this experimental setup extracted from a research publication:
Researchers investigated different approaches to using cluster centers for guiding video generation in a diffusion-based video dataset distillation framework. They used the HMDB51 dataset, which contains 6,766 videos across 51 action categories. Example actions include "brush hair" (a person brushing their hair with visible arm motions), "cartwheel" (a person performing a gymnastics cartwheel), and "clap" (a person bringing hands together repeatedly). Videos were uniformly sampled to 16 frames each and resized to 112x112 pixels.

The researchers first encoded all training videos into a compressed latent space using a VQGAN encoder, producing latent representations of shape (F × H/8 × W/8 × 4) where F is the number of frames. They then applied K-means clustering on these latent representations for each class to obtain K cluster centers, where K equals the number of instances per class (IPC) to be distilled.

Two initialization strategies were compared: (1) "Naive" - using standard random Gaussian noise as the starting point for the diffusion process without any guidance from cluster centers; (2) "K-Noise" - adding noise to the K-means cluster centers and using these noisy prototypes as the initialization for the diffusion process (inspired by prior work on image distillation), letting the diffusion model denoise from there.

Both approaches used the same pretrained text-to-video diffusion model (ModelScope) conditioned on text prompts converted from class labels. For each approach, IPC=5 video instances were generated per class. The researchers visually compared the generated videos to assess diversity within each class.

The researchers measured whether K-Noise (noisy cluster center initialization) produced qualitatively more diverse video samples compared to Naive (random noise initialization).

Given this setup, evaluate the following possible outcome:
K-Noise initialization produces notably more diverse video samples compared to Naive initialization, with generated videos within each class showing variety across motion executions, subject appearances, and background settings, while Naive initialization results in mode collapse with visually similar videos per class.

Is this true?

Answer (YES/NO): NO